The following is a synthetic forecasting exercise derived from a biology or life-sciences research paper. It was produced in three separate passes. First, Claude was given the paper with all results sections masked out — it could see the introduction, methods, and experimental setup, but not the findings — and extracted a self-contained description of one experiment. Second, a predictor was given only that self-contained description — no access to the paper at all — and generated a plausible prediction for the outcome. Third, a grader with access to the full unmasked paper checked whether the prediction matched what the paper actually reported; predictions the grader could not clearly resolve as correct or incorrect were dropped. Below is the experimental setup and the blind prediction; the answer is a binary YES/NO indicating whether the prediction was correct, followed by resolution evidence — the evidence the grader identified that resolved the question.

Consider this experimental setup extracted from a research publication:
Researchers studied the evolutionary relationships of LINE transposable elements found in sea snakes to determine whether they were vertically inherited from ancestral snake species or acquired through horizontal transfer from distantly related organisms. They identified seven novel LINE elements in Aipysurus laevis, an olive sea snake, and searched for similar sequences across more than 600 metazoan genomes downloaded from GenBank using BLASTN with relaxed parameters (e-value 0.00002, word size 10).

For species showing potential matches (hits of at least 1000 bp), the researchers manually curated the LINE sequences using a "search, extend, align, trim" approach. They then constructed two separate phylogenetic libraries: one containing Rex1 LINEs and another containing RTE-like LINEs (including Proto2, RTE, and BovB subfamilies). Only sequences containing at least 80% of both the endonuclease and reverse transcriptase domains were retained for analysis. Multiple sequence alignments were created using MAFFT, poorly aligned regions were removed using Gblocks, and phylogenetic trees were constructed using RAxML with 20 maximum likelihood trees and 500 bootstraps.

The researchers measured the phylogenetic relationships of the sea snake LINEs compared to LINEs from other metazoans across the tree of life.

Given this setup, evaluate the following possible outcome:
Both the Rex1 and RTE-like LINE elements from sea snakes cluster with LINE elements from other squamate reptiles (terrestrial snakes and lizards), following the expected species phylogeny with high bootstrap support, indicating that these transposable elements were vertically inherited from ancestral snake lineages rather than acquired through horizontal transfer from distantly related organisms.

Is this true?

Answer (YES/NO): NO